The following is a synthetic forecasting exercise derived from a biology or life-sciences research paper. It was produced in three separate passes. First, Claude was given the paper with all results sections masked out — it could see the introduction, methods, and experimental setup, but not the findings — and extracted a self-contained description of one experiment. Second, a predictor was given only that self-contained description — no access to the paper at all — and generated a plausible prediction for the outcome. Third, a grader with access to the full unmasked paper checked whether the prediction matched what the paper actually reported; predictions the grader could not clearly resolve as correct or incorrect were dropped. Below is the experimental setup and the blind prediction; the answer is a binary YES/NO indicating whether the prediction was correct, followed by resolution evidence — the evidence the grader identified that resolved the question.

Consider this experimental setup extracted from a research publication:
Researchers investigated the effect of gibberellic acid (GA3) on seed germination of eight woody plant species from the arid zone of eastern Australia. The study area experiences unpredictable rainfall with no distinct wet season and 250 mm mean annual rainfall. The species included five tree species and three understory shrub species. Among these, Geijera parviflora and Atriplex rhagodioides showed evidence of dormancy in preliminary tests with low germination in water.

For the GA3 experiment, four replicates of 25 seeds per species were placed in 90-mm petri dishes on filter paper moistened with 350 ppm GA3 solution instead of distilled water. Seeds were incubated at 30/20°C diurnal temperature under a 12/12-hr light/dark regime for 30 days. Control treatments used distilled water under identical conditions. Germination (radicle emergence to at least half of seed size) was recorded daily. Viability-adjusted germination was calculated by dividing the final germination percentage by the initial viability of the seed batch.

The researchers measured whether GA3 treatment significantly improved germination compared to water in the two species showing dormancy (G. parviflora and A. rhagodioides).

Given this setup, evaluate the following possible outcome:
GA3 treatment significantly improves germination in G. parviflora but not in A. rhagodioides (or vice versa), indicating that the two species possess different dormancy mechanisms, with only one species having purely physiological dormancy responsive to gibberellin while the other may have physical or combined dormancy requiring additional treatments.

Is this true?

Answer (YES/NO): YES